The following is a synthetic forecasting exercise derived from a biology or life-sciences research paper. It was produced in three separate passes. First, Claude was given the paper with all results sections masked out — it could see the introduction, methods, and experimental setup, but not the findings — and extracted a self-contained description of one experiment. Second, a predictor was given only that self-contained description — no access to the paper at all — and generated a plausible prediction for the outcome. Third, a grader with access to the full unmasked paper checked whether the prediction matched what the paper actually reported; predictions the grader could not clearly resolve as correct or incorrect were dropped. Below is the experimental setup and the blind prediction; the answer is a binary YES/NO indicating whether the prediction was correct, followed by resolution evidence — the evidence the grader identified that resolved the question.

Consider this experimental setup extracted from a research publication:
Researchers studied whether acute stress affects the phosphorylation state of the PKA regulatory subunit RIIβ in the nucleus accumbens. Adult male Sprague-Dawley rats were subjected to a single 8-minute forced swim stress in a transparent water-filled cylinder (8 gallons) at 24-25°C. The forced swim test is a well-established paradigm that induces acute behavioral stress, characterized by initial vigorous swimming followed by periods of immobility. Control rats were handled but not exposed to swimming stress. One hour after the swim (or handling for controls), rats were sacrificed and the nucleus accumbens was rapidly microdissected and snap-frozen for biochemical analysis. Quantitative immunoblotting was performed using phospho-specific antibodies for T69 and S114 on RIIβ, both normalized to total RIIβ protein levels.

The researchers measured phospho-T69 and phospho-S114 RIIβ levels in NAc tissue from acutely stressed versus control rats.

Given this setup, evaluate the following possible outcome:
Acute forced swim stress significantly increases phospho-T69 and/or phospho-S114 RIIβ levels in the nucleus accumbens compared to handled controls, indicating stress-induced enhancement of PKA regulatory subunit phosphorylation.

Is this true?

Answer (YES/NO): NO